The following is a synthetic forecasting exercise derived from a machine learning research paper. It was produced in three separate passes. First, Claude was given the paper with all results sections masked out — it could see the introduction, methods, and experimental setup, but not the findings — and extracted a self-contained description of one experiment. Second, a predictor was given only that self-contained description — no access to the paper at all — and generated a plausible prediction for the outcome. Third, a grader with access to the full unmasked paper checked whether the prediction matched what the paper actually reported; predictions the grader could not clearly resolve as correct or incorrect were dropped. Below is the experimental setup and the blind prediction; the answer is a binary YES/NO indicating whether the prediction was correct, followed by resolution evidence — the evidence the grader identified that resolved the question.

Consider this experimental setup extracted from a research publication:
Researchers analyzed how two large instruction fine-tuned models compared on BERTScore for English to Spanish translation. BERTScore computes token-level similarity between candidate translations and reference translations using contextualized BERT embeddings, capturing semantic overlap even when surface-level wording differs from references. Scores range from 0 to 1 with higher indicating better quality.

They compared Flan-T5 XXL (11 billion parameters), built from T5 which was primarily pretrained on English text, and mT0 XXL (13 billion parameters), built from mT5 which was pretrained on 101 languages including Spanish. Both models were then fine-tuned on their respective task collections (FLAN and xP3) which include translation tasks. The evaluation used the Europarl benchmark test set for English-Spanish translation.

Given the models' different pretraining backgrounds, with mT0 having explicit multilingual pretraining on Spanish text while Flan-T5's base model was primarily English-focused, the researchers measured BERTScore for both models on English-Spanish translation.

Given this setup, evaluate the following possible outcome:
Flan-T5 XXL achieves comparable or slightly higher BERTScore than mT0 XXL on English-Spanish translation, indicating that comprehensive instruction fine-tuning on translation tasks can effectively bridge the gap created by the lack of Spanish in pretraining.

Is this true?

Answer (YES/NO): YES